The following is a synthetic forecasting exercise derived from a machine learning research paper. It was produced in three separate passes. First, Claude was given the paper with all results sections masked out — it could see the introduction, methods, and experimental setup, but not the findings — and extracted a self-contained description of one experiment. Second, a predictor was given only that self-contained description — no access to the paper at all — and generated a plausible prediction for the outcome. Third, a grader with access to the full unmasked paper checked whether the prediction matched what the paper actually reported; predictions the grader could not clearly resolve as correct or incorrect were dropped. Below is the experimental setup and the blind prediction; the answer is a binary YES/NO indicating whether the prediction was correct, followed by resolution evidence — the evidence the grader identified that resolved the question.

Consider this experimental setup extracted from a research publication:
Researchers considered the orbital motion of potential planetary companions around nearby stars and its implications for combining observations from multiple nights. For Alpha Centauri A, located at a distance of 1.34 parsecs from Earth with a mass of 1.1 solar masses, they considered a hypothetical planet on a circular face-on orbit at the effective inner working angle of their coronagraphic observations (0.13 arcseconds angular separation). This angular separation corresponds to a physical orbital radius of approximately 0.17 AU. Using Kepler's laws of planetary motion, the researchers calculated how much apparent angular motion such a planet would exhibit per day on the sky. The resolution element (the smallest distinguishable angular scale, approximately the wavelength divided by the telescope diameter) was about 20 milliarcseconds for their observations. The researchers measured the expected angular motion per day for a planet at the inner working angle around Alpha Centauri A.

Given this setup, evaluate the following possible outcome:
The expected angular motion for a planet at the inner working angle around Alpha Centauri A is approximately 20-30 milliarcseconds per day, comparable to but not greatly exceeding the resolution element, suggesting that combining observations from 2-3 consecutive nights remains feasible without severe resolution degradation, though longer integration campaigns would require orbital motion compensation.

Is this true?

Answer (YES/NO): NO